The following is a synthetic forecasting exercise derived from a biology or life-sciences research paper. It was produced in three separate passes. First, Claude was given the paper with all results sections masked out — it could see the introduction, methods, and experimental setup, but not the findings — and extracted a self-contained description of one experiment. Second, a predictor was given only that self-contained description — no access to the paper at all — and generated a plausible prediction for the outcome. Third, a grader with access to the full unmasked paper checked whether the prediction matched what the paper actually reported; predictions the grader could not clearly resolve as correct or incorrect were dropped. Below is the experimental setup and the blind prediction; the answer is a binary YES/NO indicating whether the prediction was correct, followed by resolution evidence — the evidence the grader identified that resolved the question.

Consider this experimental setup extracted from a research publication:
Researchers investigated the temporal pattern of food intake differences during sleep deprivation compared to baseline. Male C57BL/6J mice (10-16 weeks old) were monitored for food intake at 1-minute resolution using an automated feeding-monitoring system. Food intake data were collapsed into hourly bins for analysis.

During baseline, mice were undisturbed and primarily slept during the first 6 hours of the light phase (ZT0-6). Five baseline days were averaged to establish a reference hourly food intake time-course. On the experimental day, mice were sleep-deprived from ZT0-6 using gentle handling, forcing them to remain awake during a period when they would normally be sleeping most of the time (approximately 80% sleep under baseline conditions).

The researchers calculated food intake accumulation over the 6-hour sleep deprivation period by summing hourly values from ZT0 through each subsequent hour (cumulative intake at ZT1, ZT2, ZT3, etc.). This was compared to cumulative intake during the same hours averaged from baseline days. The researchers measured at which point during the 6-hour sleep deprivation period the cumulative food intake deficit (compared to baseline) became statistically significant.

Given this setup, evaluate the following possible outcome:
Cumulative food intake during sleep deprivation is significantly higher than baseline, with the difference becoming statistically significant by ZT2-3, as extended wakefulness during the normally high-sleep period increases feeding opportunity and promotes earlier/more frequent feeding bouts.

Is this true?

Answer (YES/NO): NO